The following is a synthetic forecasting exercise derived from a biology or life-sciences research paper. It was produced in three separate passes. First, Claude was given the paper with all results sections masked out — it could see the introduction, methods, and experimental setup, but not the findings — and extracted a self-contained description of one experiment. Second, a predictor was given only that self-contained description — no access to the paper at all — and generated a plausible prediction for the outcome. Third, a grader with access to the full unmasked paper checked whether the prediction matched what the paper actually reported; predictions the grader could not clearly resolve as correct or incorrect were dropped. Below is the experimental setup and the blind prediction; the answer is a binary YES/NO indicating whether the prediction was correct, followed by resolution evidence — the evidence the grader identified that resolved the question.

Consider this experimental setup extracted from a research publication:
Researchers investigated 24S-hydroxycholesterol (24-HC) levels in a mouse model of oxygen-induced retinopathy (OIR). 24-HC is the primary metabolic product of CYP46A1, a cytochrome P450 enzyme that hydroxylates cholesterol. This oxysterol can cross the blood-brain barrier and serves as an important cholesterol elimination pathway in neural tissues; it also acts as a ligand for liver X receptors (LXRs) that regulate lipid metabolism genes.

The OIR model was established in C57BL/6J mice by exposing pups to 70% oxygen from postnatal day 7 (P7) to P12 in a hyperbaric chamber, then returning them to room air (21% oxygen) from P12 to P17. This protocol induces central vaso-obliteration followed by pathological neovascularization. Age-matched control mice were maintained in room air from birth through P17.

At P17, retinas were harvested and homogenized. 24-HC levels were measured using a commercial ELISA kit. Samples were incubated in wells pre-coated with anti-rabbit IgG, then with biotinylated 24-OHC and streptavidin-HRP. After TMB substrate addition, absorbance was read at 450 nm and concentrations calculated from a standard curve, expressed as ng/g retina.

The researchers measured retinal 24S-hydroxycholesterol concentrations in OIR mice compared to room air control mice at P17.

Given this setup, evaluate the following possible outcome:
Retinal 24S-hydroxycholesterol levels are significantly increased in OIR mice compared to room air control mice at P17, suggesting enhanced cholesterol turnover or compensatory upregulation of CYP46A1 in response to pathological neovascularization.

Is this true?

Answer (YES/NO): NO